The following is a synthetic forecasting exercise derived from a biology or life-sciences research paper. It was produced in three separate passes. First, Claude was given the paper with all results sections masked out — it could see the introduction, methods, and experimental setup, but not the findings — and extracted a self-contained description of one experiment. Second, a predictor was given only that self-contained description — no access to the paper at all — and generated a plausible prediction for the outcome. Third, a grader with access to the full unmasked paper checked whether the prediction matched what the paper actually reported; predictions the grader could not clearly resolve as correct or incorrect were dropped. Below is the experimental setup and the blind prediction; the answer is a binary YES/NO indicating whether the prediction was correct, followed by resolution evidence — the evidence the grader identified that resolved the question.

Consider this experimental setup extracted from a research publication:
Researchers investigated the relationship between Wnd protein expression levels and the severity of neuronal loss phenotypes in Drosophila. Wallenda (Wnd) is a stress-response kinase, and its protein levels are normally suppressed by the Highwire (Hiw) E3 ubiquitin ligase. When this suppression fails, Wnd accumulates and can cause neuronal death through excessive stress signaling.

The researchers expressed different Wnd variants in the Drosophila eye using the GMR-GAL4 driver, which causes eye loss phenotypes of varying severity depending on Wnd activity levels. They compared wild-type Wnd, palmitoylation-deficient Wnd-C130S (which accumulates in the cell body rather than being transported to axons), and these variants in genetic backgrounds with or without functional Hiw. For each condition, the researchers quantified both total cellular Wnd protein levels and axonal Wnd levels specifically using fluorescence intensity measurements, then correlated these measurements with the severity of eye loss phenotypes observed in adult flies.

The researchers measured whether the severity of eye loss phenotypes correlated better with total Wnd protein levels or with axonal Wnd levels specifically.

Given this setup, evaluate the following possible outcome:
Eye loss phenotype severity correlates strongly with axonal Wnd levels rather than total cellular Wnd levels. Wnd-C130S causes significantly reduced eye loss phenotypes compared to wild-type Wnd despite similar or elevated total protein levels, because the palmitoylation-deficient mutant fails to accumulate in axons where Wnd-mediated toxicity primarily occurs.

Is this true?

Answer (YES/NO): NO